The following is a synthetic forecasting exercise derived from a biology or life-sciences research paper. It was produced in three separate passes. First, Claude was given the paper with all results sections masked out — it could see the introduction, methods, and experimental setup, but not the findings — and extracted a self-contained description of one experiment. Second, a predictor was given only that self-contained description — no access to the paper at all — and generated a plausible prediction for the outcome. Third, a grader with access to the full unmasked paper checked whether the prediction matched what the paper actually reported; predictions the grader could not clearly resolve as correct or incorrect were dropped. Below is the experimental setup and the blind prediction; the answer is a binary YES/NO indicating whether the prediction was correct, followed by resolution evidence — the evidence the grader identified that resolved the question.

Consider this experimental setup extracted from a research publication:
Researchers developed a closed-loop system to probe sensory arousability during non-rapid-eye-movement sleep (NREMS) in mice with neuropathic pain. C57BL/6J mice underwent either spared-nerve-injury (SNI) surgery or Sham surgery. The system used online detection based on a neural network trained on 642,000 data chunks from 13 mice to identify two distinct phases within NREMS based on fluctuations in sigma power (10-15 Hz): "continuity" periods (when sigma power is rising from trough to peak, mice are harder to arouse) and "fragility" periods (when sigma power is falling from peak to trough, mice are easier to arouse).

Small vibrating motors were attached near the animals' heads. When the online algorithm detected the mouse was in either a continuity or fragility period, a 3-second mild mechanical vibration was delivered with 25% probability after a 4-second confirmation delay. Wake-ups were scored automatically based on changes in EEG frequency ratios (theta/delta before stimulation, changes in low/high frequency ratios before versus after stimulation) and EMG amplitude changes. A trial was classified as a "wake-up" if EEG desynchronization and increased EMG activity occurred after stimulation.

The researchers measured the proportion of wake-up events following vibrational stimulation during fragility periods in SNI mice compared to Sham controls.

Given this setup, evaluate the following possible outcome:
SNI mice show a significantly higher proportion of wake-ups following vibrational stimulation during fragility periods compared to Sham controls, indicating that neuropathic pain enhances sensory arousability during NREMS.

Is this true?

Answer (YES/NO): YES